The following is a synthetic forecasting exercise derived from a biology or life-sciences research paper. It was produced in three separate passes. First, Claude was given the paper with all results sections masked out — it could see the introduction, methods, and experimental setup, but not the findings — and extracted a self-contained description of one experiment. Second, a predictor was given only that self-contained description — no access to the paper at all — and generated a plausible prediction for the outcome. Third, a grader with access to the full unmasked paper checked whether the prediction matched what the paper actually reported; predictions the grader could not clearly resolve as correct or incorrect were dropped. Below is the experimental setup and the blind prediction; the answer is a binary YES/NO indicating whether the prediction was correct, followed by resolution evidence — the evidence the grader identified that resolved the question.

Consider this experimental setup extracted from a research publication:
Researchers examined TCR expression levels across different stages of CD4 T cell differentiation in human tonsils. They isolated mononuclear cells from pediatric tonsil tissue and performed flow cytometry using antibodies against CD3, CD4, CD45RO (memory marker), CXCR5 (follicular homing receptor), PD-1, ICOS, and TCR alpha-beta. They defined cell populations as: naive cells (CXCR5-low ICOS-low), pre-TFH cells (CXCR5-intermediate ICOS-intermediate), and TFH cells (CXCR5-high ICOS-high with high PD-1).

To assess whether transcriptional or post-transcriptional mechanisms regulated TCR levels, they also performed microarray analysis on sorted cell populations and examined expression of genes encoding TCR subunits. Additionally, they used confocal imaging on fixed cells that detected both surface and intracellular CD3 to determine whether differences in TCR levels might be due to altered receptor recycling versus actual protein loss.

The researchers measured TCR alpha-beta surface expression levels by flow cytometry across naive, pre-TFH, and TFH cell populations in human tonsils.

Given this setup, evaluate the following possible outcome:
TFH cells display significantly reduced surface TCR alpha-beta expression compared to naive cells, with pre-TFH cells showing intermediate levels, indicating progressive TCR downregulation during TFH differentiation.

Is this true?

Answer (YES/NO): YES